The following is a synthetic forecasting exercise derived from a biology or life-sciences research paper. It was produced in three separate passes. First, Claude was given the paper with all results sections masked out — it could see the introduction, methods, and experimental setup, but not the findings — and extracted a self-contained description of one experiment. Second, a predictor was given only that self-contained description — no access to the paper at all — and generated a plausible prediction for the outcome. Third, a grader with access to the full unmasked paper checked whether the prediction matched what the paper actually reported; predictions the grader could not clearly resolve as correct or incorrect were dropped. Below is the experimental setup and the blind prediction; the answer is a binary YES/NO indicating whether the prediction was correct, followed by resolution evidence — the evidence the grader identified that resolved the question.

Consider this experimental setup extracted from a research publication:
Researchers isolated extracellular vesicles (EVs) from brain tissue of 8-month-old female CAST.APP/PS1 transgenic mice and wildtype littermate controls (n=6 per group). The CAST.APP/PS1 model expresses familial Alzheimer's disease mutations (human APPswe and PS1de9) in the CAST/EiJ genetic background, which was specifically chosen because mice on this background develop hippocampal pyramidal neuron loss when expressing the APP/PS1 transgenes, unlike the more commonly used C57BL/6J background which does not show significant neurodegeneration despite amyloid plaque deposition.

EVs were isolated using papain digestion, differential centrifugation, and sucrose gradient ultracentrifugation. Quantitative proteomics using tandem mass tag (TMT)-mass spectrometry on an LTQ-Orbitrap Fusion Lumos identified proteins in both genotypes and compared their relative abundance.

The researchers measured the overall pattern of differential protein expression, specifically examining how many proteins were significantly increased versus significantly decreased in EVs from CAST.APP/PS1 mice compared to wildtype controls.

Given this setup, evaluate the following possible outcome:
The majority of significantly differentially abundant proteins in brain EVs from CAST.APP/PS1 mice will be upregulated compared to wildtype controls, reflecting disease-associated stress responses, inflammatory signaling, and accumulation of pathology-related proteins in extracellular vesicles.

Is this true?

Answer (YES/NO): NO